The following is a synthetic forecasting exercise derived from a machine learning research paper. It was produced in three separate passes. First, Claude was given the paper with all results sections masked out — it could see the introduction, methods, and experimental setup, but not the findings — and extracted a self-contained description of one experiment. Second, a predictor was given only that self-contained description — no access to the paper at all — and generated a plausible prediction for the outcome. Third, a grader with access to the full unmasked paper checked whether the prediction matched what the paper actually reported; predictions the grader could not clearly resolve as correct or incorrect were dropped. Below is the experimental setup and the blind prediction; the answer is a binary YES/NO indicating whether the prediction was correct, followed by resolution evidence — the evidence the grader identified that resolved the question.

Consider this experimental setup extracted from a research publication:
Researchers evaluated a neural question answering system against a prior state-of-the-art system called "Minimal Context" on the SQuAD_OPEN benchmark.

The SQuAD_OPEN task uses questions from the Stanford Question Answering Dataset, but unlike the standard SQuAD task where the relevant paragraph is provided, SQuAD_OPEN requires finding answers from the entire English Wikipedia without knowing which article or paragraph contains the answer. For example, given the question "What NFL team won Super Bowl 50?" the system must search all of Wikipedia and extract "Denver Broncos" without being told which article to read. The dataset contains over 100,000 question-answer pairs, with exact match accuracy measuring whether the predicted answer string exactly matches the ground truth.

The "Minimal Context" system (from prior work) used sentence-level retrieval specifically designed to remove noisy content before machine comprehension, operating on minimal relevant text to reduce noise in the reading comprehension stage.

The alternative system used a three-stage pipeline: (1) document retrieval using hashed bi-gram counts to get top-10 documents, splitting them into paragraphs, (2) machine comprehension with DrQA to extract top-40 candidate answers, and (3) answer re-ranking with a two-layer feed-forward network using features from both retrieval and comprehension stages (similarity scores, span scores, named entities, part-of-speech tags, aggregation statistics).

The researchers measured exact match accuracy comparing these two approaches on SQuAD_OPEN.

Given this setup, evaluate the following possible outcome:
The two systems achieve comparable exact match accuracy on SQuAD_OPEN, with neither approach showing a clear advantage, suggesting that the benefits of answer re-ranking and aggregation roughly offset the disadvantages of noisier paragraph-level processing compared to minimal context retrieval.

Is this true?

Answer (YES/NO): NO